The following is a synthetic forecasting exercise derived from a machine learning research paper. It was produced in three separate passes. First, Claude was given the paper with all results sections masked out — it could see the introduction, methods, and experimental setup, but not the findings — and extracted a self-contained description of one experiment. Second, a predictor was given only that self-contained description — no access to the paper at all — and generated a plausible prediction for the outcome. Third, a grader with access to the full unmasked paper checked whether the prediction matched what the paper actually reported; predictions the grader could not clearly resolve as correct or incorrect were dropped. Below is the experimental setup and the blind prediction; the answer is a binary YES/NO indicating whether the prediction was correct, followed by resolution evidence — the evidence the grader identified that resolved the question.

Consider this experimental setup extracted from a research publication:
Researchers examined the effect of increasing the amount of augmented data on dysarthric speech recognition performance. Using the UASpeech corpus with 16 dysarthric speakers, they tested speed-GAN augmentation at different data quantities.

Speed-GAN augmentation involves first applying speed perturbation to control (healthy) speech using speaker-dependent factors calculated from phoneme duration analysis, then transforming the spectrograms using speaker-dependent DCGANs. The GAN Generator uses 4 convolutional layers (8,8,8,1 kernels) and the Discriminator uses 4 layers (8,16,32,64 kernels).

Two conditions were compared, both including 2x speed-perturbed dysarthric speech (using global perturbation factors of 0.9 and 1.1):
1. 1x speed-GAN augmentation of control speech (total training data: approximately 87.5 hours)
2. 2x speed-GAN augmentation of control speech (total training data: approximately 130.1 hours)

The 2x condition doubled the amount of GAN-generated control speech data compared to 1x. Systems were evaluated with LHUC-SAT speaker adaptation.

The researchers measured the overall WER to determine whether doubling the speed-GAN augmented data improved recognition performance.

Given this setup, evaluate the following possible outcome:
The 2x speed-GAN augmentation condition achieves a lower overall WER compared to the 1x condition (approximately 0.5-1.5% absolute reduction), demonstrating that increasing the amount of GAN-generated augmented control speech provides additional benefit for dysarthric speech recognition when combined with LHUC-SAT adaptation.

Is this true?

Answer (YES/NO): NO